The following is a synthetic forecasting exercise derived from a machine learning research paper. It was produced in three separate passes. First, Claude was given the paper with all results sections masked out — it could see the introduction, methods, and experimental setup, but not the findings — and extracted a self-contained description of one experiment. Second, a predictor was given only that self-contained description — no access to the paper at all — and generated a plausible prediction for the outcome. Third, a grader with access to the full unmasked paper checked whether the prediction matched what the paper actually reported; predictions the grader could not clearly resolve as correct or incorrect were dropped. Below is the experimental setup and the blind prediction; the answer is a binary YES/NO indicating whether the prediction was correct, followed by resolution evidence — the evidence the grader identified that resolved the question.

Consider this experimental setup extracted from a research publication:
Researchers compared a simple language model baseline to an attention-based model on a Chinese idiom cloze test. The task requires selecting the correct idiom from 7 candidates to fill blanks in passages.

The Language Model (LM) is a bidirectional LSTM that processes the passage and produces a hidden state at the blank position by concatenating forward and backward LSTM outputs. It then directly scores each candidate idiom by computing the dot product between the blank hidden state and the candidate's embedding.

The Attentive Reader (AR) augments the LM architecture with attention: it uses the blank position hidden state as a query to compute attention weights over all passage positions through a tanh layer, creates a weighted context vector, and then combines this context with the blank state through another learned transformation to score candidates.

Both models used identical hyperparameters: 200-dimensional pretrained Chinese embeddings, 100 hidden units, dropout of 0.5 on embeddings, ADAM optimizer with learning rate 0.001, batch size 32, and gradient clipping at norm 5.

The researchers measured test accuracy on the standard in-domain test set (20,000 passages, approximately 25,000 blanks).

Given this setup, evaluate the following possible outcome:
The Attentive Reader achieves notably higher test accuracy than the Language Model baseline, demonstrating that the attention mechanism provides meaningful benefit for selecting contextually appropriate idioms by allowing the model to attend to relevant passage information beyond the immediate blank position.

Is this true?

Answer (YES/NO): YES